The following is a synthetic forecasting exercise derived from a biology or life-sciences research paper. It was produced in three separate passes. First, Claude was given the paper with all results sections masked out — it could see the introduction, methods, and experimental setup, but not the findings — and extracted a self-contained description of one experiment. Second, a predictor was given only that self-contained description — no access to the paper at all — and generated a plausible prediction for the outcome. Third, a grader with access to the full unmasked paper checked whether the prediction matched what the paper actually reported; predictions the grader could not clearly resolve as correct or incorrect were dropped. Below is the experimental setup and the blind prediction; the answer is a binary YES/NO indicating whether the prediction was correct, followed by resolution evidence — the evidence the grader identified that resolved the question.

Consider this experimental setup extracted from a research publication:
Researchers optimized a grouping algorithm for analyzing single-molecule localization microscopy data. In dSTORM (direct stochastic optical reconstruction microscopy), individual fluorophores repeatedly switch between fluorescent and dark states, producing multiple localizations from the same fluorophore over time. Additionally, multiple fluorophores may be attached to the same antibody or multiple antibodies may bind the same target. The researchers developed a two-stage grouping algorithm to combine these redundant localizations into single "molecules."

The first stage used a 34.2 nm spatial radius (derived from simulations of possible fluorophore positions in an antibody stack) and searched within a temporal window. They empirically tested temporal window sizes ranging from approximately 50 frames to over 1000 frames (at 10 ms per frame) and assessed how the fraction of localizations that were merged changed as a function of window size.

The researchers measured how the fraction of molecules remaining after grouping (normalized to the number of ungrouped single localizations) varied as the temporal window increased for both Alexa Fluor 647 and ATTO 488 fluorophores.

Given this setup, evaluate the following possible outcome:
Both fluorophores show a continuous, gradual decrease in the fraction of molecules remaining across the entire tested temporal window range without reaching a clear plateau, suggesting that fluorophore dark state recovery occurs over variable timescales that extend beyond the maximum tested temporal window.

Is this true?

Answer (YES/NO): NO